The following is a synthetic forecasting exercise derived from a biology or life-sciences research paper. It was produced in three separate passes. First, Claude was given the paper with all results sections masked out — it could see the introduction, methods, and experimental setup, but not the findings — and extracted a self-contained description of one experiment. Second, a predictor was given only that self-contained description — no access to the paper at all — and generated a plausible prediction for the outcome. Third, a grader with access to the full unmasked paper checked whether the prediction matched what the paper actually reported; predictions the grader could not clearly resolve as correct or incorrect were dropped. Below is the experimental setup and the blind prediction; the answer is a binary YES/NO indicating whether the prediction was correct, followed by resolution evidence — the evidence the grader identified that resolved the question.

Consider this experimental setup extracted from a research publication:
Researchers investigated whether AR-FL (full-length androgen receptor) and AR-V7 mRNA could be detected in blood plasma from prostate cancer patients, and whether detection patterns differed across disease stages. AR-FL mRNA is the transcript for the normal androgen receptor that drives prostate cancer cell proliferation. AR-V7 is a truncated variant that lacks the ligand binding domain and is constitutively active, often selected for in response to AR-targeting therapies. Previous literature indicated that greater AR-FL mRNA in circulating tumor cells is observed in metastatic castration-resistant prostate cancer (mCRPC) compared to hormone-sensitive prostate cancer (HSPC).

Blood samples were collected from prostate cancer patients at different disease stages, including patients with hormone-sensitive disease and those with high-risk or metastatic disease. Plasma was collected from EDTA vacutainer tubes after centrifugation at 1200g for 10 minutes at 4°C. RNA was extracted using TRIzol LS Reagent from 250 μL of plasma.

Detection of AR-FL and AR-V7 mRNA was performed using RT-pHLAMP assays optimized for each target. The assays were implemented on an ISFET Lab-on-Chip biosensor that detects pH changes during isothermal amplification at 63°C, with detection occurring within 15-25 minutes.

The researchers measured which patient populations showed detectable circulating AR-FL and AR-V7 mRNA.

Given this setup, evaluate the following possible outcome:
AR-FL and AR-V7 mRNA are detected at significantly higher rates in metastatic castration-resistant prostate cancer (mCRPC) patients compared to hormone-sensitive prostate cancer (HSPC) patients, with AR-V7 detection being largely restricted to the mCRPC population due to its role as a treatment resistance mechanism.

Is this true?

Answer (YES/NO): NO